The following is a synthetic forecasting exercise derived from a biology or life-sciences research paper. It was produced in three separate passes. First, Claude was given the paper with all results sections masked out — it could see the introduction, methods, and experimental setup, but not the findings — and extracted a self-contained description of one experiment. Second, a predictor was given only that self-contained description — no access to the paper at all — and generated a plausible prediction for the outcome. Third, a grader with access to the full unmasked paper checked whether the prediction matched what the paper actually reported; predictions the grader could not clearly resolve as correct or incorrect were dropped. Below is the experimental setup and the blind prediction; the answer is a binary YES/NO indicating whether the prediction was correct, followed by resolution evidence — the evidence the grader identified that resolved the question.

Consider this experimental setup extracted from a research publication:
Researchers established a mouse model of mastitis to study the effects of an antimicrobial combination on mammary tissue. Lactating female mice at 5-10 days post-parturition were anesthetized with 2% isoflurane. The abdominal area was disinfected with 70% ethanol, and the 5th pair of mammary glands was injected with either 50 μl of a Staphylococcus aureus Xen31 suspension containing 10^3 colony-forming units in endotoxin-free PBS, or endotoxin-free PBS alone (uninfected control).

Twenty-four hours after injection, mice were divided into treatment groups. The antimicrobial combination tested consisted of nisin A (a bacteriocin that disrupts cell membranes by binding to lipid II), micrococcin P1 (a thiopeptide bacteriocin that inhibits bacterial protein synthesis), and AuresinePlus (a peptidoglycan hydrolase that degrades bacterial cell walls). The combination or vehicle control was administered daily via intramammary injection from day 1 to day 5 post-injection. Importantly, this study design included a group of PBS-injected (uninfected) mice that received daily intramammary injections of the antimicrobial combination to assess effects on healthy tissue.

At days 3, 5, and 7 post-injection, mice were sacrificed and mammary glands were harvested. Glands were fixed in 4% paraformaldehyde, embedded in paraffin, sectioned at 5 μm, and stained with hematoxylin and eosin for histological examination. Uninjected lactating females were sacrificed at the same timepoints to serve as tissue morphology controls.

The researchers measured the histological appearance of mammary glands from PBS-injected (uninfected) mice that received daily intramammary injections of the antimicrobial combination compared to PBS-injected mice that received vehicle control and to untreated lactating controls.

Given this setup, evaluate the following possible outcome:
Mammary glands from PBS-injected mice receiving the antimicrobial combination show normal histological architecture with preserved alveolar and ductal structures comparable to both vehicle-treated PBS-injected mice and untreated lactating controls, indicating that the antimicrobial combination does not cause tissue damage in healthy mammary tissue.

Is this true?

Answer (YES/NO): YES